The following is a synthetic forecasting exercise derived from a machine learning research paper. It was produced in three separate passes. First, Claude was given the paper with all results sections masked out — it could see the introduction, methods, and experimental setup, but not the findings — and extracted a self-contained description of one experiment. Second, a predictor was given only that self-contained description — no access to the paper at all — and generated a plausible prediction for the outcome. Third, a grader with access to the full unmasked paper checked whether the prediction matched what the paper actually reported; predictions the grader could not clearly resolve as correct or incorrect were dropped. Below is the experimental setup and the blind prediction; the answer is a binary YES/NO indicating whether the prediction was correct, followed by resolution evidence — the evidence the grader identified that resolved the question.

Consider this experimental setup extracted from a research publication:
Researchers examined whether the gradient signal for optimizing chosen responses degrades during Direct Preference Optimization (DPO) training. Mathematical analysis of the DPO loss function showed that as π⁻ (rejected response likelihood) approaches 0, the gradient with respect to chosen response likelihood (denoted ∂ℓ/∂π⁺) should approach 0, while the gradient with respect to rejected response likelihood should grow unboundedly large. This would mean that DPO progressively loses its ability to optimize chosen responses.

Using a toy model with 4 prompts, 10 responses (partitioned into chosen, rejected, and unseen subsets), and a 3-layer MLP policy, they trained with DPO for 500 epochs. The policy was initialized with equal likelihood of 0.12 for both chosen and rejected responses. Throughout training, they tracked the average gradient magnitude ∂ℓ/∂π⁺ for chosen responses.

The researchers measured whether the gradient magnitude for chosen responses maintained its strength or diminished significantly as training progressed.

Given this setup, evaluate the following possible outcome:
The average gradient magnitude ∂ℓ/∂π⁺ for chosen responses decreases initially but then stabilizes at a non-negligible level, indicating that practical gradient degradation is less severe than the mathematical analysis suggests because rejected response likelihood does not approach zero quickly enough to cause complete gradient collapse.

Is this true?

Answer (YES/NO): NO